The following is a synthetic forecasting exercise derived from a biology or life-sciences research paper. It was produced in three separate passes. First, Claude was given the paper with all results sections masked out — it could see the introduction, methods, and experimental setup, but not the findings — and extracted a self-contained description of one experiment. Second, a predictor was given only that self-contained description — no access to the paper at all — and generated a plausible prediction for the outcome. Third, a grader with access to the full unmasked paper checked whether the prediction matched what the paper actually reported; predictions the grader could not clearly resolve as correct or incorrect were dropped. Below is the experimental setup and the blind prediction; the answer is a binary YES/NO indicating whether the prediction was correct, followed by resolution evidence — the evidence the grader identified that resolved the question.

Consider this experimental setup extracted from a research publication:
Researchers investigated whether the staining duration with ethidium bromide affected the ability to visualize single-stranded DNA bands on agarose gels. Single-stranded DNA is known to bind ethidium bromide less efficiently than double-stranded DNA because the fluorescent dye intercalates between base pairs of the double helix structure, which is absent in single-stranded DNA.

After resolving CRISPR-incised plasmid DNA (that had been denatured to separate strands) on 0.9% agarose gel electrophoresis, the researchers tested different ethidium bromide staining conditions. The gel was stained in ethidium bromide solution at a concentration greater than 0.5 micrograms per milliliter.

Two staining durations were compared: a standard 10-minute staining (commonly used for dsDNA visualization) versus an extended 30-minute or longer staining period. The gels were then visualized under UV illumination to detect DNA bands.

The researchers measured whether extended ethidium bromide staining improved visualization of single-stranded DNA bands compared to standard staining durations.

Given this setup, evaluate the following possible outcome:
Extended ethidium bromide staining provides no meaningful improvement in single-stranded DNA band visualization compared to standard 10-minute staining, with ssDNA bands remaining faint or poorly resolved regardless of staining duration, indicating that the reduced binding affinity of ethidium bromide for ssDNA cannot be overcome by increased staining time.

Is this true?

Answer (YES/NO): NO